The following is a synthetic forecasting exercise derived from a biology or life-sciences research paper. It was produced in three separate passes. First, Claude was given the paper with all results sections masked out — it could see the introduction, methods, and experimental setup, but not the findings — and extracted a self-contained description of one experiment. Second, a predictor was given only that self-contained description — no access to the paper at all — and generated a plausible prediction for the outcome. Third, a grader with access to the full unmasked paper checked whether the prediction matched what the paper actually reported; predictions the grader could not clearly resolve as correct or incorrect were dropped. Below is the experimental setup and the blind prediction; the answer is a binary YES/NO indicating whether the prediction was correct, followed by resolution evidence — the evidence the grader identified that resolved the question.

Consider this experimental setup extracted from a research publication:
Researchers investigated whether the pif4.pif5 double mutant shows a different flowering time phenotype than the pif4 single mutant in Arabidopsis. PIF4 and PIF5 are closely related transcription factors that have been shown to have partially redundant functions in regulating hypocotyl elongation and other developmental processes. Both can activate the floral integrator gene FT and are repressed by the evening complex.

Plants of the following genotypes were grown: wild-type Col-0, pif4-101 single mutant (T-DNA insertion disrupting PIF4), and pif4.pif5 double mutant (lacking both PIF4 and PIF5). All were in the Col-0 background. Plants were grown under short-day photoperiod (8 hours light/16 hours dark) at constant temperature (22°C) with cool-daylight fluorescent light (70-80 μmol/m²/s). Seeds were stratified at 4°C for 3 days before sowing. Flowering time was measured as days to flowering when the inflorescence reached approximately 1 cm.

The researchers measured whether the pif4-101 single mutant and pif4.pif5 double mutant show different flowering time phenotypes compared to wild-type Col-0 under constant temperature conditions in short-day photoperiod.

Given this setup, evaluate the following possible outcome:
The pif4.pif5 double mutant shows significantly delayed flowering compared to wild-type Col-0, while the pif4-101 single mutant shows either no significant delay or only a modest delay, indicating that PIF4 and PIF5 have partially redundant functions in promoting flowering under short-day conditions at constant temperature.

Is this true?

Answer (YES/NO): YES